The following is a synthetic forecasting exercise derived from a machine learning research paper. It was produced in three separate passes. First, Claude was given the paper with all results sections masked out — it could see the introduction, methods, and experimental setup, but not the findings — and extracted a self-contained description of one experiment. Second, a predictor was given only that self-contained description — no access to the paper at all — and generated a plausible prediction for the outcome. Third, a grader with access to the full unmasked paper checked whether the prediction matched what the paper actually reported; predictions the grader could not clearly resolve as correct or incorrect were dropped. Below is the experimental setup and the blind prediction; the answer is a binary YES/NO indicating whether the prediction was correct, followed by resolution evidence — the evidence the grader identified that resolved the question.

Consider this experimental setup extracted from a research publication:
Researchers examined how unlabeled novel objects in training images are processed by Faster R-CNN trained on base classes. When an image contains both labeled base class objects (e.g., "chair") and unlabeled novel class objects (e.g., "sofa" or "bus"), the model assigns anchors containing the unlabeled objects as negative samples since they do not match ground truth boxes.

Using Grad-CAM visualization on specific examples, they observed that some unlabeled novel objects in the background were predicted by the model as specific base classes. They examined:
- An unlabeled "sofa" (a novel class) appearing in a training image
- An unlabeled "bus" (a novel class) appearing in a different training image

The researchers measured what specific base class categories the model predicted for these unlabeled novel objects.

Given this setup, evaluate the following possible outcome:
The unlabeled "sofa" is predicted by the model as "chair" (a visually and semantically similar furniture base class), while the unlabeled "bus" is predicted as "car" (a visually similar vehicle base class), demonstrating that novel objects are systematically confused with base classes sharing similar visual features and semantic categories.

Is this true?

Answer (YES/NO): NO